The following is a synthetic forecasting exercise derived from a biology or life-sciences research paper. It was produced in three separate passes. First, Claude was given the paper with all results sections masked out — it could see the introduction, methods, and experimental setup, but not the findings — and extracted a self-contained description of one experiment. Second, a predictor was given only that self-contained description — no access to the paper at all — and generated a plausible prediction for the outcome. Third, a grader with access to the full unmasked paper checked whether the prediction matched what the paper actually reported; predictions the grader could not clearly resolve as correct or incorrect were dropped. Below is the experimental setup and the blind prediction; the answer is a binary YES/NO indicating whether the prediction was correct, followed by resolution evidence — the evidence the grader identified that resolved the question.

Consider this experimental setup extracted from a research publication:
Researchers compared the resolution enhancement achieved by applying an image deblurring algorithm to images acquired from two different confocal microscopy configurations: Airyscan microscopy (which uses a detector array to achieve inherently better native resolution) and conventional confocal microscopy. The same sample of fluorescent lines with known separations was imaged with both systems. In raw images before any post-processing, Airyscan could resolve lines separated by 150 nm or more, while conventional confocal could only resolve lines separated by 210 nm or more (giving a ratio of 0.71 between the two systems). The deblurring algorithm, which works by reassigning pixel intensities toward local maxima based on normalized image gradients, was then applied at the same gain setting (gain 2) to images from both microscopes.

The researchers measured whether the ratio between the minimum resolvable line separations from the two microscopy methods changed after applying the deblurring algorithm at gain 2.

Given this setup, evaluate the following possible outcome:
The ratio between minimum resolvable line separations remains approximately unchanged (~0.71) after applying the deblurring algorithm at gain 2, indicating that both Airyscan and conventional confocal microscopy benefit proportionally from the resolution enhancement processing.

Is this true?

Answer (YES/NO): NO